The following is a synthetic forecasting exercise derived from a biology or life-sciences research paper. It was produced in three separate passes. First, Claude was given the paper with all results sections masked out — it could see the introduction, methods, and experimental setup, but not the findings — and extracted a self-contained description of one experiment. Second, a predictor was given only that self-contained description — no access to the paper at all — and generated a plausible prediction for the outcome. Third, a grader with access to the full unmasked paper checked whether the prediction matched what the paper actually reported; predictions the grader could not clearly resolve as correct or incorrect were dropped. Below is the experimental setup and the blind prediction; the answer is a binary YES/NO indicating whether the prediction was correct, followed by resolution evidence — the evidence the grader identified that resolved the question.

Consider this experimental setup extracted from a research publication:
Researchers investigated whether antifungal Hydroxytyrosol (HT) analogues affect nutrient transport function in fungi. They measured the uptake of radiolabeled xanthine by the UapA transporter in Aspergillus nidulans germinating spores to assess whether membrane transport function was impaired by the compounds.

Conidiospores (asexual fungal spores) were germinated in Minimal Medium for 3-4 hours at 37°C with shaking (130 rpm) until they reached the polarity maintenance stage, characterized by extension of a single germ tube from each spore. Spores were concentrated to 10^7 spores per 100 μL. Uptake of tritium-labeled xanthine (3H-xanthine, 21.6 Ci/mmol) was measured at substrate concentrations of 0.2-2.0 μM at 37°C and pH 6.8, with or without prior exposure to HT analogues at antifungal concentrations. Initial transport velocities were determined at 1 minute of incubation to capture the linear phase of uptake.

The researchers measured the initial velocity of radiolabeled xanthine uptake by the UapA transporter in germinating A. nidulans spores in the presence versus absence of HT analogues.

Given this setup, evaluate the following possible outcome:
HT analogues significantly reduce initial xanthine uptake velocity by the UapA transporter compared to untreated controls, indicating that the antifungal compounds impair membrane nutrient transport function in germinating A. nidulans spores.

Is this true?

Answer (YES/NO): YES